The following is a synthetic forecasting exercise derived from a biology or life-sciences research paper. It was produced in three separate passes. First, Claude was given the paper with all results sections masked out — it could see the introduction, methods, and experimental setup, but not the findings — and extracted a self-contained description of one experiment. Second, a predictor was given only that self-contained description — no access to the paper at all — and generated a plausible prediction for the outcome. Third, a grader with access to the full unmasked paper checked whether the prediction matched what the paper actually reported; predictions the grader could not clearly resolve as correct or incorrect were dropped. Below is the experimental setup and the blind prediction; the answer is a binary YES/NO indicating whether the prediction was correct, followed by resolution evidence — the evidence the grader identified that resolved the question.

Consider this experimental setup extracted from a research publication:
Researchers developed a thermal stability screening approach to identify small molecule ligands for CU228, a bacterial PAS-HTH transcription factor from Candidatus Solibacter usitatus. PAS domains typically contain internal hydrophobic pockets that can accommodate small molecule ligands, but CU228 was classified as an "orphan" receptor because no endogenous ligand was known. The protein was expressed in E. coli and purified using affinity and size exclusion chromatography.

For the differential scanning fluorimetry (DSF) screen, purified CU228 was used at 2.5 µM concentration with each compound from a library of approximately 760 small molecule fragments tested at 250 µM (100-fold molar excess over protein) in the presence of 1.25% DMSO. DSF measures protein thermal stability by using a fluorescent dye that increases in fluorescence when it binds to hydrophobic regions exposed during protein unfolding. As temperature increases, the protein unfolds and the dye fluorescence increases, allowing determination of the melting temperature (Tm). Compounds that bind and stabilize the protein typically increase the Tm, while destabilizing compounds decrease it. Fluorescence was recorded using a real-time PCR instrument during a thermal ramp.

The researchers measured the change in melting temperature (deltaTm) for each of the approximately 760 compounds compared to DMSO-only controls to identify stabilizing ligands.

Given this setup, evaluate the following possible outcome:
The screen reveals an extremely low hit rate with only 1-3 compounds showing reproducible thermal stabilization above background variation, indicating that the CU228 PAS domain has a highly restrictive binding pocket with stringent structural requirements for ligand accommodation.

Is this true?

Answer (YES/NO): NO